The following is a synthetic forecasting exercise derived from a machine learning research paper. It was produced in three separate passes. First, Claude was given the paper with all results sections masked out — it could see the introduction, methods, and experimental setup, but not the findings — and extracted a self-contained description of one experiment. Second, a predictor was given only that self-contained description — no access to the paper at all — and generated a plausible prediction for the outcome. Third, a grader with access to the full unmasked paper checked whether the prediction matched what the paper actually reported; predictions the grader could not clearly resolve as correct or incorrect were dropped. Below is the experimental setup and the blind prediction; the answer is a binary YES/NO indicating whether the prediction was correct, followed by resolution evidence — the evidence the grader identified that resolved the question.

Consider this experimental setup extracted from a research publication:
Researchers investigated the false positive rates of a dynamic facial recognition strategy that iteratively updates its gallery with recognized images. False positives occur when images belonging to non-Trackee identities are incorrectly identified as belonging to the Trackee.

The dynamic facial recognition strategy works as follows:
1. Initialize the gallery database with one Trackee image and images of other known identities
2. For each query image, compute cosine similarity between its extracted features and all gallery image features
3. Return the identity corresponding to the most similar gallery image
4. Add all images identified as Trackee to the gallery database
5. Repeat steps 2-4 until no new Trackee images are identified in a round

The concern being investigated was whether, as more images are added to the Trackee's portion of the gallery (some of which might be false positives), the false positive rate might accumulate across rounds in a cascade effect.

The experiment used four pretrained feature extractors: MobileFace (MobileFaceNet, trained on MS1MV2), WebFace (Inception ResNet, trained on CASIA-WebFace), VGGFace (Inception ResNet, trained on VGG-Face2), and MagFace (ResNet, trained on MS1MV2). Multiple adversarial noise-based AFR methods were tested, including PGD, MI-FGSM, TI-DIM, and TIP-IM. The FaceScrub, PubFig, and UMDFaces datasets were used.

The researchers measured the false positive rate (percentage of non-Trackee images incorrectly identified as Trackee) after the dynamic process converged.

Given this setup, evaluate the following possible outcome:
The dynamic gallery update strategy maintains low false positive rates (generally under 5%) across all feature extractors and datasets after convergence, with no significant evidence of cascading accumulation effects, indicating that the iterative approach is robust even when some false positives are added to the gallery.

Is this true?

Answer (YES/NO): NO